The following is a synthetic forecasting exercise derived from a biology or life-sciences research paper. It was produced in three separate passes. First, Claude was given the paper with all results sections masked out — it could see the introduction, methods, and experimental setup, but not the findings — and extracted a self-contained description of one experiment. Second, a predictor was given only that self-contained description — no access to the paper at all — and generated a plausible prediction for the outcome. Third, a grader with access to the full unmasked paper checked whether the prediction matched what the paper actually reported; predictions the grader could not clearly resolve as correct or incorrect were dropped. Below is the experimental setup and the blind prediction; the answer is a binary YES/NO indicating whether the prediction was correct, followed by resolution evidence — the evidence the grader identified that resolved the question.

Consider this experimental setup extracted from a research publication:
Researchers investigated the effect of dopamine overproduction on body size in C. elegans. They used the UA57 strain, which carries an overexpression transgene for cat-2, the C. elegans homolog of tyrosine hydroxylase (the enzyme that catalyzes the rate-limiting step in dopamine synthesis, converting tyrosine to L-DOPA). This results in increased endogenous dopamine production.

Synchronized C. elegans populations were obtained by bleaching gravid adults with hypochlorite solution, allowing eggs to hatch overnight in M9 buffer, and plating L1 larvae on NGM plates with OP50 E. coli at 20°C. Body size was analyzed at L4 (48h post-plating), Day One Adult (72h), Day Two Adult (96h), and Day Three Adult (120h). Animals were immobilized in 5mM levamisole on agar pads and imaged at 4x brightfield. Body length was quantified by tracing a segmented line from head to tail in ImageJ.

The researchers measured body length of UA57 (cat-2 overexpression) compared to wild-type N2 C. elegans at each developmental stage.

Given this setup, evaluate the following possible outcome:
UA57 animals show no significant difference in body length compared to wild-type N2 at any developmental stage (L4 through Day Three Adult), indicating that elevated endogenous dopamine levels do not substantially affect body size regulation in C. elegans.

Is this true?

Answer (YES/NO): NO